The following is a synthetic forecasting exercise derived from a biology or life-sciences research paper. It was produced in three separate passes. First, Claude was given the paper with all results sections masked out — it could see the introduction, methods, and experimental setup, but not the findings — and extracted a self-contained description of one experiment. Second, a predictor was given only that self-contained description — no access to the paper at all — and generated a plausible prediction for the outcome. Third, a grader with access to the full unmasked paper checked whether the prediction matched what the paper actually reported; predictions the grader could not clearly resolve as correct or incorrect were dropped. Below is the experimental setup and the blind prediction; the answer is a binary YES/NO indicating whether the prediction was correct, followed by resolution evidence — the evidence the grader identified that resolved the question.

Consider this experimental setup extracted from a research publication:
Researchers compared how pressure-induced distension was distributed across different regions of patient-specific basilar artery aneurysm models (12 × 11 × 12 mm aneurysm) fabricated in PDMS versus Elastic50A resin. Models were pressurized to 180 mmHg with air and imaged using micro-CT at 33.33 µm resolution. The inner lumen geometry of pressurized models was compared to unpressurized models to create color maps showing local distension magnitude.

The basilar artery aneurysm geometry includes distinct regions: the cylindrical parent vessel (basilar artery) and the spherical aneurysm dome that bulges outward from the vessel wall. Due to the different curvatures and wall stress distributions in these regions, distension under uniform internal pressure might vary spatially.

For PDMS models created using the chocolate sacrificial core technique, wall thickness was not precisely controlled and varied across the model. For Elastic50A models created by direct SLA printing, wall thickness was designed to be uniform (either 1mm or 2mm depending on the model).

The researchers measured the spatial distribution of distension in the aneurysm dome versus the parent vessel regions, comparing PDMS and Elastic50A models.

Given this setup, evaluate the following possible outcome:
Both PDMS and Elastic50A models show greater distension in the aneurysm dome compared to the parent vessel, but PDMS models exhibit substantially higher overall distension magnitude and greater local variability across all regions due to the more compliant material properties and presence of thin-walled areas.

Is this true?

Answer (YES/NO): NO